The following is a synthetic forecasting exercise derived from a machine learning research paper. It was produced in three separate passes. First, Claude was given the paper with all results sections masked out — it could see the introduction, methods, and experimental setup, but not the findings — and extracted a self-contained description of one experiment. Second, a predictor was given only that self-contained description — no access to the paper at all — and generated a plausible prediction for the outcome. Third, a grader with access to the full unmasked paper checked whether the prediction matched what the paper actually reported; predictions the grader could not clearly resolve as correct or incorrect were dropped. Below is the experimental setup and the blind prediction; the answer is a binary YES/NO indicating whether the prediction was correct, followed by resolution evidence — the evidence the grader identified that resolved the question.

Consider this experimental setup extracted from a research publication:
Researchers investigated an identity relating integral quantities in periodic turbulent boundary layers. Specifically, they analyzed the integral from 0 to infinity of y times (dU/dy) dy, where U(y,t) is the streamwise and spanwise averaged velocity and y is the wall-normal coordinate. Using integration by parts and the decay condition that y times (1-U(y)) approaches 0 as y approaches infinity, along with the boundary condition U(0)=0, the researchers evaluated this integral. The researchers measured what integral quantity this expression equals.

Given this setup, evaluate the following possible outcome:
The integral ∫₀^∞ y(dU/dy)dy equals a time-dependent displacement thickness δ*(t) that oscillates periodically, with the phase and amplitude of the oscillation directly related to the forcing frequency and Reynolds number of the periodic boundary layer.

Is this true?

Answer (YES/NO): NO